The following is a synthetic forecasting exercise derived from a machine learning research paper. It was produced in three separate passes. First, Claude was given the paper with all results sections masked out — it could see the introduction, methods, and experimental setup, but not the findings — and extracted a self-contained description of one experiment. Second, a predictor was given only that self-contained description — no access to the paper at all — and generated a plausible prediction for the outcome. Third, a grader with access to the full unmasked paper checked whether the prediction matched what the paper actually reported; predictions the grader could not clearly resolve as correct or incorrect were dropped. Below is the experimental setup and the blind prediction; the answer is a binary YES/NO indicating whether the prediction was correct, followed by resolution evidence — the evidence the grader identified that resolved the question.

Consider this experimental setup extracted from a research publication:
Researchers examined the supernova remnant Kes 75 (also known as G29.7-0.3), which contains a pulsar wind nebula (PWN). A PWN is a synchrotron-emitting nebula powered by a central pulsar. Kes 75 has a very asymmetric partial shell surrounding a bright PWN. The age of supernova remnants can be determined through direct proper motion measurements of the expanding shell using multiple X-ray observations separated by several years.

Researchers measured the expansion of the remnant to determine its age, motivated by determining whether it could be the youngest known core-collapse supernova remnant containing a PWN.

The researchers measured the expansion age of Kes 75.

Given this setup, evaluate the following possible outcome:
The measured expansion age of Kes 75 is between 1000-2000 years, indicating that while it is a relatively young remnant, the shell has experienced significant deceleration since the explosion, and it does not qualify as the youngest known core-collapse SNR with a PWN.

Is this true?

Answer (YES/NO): NO